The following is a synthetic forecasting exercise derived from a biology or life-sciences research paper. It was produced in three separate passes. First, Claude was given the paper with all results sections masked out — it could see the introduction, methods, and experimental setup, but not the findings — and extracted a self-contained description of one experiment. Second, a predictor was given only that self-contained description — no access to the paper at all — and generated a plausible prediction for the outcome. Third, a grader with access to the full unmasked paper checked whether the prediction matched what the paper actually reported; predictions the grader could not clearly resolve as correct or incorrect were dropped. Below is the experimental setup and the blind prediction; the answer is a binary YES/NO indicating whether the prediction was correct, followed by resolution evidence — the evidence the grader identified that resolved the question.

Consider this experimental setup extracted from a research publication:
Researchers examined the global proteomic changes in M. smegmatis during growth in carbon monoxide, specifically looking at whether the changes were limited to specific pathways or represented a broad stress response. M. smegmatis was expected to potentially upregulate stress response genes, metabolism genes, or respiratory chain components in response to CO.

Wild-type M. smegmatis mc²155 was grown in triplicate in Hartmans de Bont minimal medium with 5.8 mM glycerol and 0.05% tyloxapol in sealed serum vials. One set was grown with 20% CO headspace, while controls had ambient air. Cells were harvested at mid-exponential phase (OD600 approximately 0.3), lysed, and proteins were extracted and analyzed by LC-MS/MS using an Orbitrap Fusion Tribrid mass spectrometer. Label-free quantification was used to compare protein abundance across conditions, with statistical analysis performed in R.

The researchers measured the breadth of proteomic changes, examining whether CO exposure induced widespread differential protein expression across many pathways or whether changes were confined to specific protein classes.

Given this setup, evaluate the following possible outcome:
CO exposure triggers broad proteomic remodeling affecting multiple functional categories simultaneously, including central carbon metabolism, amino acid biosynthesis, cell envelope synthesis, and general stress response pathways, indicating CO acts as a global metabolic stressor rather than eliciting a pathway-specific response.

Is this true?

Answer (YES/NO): NO